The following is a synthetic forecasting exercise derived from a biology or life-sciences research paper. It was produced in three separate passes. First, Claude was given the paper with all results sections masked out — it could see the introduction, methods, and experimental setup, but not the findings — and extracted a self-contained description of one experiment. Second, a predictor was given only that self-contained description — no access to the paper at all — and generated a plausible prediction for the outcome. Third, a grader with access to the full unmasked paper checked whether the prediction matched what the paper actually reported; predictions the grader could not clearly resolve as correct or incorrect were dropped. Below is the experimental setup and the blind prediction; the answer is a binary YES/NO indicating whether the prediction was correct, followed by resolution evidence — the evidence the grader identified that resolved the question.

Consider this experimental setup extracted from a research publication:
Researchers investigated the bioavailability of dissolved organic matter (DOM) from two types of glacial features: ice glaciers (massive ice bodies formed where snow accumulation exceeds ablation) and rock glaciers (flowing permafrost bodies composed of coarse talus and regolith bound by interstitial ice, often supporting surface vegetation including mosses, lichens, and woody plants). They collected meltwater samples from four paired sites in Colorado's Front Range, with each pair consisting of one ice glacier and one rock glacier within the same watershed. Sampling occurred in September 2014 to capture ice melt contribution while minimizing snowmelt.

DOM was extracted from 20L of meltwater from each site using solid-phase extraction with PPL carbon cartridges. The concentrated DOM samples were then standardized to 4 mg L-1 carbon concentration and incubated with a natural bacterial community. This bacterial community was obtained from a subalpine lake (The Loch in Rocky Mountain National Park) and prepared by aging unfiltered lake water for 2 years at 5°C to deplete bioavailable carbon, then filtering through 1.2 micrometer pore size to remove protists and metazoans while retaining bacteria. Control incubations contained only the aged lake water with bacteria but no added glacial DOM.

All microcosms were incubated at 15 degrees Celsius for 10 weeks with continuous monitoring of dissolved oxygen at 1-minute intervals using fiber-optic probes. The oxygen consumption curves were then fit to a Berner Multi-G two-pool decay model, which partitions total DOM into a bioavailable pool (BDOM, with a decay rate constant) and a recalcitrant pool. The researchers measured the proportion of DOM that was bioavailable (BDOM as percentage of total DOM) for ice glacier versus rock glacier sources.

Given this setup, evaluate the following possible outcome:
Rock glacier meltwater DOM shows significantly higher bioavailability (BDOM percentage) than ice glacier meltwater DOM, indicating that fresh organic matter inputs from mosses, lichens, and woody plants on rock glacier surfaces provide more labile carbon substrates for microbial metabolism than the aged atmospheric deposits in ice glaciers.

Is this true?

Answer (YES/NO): NO